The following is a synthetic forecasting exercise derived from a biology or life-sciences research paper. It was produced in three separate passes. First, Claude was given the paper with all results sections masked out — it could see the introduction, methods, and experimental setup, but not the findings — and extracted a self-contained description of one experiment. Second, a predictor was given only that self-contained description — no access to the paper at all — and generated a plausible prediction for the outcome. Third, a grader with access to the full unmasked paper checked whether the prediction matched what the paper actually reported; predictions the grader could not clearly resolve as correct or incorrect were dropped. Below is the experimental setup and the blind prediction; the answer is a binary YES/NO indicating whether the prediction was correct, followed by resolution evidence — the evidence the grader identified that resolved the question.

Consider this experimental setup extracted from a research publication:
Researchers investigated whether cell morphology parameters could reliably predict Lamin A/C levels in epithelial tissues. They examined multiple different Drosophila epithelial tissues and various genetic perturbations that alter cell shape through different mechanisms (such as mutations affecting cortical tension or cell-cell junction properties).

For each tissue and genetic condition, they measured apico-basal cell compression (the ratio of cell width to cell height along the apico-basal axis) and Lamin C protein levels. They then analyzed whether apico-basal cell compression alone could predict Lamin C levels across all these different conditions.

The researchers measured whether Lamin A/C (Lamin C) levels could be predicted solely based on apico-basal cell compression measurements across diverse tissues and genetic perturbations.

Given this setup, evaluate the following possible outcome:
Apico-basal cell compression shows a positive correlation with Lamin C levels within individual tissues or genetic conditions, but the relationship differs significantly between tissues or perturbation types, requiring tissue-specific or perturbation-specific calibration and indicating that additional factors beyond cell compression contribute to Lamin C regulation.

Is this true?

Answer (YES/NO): NO